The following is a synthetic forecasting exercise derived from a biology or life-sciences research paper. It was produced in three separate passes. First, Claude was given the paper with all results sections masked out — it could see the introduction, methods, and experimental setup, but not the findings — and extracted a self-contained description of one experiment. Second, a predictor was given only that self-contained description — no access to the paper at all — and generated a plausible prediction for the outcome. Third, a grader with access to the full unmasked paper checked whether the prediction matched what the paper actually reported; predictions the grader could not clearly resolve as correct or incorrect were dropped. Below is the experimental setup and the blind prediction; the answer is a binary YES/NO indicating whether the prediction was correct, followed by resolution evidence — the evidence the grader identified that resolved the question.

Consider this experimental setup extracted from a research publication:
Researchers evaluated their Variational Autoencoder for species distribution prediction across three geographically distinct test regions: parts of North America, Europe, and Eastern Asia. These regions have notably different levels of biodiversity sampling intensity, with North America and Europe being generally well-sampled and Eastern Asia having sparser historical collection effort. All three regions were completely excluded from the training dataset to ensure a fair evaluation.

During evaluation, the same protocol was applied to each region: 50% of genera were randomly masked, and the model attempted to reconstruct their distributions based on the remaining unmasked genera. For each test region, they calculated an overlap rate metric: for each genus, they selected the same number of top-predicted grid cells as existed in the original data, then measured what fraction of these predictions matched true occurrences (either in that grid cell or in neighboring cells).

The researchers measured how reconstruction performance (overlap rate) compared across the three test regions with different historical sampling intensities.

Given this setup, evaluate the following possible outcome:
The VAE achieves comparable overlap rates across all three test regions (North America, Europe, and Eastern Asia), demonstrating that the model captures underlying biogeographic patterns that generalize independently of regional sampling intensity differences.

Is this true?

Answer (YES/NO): YES